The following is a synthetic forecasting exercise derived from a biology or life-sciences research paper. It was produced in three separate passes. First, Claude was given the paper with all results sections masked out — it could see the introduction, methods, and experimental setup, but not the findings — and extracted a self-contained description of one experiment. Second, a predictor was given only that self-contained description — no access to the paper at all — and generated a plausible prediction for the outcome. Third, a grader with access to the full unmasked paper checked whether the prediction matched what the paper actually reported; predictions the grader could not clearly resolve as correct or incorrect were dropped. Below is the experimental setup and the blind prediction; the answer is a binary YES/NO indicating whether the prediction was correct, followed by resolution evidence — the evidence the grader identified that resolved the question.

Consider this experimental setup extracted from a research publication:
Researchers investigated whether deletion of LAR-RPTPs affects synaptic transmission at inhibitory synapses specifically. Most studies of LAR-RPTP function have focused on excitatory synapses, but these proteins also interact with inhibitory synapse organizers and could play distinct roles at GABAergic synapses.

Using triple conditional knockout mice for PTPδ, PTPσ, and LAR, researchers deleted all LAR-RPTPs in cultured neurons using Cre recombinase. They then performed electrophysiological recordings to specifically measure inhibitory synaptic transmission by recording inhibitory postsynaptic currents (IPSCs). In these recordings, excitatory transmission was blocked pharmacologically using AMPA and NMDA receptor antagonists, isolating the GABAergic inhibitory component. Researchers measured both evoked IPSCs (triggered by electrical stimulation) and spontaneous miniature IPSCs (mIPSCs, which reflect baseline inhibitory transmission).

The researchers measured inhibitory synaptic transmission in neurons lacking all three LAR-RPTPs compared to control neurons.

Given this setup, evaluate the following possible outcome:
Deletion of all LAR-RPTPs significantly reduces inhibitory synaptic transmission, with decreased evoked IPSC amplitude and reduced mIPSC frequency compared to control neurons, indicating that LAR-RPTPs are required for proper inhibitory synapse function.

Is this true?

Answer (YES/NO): NO